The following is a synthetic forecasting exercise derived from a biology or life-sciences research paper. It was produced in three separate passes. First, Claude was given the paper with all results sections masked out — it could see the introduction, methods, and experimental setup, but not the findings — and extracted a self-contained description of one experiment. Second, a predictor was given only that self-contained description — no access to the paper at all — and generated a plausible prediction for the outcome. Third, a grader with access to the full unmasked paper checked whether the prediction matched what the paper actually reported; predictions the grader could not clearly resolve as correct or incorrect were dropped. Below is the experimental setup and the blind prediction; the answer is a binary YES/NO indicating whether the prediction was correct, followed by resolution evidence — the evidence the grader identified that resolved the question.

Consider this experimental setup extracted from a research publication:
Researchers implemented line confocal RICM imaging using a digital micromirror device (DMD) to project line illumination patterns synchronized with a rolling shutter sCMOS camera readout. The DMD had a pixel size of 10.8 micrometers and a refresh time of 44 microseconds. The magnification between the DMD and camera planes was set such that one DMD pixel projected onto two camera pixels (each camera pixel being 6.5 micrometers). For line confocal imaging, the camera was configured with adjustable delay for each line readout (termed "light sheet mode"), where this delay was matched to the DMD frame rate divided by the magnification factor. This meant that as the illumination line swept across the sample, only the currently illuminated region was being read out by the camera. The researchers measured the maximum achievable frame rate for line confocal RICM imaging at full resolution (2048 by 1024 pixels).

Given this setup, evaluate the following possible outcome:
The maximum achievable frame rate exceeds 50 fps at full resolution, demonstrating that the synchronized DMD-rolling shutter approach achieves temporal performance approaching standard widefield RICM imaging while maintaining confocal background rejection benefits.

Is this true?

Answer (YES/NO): NO